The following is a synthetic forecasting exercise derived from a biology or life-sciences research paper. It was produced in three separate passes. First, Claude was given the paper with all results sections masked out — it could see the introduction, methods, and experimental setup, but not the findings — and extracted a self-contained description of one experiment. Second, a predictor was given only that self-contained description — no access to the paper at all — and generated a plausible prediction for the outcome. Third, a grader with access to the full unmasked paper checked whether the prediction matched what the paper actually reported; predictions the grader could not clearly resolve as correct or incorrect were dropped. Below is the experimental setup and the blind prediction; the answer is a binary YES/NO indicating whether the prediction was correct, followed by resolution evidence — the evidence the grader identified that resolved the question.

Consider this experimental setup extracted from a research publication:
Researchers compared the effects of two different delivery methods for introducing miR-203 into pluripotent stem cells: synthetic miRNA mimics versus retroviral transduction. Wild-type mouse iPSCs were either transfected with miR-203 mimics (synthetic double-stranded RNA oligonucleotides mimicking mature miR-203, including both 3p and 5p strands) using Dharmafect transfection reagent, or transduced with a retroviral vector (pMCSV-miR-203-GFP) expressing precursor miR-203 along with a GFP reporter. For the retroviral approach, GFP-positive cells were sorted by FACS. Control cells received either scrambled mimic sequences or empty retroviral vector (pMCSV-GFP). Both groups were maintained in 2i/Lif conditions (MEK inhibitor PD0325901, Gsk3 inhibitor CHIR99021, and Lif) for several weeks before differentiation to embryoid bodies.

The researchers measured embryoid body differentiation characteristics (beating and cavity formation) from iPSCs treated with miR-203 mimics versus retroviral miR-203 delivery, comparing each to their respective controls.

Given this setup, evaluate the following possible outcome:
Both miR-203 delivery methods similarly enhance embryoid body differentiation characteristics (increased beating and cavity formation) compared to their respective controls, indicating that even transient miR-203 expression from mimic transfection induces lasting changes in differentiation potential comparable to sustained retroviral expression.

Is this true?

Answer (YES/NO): YES